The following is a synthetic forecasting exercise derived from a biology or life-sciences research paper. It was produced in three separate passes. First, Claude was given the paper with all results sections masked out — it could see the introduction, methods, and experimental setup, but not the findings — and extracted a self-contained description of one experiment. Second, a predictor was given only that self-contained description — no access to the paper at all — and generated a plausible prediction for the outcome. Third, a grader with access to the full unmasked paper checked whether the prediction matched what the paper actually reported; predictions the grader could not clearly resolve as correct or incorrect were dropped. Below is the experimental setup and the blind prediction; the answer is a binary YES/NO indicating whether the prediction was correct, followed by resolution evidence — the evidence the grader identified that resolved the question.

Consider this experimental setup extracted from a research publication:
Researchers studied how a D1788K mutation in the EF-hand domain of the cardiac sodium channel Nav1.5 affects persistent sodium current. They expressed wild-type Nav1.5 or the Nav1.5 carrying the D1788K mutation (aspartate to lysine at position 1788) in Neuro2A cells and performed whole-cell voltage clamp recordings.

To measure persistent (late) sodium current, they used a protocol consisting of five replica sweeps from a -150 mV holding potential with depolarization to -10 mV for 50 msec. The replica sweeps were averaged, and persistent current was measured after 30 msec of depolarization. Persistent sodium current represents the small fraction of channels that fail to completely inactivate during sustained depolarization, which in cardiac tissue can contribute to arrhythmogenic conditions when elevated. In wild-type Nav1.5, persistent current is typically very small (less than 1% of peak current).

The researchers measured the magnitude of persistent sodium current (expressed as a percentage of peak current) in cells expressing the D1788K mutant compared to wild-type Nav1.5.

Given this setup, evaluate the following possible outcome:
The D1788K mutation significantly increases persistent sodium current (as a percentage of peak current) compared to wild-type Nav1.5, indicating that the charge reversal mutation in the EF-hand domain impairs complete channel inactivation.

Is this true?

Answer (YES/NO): YES